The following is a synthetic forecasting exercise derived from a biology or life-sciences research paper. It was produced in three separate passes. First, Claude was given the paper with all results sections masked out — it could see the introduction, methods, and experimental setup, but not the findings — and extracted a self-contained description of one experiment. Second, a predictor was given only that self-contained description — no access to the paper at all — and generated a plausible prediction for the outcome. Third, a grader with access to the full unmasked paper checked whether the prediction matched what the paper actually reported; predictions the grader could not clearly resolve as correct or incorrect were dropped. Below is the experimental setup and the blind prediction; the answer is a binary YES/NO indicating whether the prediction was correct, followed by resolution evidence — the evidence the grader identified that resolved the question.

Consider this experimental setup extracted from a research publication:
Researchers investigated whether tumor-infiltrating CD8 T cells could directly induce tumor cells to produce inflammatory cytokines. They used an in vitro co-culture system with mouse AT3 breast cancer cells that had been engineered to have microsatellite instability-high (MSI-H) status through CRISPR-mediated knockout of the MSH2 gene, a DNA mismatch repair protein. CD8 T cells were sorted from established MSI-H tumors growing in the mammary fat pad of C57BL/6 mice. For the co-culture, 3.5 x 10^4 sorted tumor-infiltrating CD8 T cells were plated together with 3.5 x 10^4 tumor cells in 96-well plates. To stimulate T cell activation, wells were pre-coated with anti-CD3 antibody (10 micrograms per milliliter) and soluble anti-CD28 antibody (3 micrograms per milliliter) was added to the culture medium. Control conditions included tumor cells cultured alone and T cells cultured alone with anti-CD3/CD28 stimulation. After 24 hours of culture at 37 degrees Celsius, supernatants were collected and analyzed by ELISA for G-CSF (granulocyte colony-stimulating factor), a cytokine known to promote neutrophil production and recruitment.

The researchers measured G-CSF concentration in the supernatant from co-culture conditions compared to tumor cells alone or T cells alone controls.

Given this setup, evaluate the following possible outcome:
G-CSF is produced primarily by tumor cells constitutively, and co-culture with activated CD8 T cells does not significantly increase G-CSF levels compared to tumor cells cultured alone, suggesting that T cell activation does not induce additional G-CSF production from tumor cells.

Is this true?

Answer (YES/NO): NO